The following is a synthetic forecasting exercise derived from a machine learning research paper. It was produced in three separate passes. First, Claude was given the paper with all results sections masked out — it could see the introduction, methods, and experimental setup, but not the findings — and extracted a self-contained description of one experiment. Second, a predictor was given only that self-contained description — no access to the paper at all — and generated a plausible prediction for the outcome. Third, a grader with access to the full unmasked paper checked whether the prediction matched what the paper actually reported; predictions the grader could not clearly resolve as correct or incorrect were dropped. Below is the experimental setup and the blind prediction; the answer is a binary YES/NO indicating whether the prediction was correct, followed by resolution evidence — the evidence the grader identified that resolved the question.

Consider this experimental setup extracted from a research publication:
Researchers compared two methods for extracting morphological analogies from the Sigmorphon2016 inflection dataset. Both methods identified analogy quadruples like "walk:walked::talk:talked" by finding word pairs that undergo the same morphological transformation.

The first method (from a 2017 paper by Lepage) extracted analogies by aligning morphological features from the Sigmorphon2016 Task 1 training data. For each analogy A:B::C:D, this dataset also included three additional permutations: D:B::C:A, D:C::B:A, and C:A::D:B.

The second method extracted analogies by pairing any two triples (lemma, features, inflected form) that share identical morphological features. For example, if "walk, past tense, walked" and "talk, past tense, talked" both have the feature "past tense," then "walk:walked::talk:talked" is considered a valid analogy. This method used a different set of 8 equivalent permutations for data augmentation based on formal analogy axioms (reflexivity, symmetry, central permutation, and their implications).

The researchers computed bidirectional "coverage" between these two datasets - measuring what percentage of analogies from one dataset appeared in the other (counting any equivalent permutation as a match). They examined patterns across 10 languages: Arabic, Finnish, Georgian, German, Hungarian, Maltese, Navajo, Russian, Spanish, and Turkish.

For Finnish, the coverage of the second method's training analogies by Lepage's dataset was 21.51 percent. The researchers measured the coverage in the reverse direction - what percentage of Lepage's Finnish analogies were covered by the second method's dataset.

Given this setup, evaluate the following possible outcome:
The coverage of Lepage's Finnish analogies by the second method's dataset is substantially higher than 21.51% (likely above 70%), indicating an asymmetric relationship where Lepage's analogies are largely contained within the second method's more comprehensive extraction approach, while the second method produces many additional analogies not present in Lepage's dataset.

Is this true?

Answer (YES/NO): YES